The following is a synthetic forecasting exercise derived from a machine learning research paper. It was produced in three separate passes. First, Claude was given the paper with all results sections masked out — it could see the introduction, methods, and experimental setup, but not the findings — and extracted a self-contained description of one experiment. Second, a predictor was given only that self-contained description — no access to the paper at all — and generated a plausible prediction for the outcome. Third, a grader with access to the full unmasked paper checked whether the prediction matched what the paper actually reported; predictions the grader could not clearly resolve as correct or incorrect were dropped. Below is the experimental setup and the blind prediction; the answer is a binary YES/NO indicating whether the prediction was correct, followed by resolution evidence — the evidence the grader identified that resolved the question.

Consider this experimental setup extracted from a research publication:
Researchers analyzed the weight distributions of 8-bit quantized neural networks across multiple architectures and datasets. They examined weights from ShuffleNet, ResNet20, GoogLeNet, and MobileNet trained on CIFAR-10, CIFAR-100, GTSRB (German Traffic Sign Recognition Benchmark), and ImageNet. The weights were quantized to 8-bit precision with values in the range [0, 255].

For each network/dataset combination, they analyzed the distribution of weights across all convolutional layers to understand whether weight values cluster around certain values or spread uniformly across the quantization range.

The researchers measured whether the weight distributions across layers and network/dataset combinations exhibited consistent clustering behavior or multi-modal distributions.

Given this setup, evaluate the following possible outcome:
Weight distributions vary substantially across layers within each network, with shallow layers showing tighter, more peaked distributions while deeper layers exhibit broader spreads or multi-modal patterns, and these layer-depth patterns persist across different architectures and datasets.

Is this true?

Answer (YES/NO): NO